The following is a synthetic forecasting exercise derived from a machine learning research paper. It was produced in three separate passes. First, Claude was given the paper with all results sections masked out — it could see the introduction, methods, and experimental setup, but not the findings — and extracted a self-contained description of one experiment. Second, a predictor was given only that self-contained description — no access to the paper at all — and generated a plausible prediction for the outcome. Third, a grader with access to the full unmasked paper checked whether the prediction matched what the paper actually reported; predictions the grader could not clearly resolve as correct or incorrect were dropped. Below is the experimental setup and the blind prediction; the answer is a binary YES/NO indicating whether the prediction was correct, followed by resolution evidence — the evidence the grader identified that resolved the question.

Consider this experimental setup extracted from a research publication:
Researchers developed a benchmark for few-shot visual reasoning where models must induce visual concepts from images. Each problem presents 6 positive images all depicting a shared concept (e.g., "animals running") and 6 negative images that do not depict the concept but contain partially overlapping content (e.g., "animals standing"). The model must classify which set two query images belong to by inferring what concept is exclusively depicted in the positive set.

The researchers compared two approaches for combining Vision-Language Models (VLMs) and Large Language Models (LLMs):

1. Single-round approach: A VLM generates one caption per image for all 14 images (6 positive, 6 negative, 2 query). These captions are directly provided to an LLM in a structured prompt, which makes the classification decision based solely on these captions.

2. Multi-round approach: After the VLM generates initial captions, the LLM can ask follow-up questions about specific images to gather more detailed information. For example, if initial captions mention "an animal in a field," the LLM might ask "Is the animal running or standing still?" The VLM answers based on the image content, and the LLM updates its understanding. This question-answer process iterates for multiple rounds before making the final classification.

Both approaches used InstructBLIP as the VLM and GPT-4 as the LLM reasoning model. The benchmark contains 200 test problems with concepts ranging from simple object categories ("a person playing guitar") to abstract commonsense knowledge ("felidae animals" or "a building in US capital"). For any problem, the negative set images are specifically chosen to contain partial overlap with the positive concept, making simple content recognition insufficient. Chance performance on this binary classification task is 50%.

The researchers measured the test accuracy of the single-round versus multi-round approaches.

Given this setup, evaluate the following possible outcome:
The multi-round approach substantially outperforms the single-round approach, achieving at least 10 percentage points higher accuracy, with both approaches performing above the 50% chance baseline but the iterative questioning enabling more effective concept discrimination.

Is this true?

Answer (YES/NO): NO